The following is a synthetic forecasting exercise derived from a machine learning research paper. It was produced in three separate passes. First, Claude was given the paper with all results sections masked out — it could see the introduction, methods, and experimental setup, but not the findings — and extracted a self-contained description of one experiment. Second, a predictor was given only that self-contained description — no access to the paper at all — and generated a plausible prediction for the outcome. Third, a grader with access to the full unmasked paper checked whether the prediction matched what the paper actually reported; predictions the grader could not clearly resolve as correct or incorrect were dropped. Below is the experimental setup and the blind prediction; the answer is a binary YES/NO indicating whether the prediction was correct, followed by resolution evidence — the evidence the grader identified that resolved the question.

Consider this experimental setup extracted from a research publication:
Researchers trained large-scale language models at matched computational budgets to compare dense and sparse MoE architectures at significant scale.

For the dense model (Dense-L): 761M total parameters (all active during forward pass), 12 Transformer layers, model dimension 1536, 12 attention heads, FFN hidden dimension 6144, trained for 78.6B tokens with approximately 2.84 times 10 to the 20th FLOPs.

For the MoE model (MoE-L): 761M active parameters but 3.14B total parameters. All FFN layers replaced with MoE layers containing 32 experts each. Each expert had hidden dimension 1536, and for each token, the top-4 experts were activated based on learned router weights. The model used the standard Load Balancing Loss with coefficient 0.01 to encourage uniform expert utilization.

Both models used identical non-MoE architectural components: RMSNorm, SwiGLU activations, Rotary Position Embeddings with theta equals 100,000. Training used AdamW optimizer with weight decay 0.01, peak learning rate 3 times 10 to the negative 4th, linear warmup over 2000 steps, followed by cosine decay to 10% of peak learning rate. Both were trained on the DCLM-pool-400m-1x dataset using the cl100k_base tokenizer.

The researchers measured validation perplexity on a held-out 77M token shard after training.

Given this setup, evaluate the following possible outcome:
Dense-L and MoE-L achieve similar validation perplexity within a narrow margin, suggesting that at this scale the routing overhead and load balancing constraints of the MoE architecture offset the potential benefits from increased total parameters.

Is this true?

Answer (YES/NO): NO